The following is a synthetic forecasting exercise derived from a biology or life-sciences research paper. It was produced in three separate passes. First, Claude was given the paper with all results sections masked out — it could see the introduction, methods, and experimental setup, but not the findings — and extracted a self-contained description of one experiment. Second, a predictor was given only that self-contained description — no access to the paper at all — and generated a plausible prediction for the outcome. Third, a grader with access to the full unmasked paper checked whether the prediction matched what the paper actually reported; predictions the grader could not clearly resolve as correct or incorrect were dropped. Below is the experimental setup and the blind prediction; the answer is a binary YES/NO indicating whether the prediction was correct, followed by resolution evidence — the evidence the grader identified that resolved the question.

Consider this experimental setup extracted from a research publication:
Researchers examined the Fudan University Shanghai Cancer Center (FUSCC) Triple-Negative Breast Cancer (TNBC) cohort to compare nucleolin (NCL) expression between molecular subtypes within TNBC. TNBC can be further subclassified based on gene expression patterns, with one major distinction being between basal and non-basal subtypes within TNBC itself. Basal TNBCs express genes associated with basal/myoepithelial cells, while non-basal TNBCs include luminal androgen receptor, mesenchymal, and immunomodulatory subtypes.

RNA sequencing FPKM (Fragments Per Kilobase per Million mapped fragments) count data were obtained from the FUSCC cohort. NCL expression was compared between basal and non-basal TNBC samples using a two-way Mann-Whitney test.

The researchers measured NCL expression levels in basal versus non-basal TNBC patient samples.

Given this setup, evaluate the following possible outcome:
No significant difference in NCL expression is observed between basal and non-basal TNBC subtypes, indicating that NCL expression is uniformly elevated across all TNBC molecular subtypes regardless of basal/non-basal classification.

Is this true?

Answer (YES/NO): NO